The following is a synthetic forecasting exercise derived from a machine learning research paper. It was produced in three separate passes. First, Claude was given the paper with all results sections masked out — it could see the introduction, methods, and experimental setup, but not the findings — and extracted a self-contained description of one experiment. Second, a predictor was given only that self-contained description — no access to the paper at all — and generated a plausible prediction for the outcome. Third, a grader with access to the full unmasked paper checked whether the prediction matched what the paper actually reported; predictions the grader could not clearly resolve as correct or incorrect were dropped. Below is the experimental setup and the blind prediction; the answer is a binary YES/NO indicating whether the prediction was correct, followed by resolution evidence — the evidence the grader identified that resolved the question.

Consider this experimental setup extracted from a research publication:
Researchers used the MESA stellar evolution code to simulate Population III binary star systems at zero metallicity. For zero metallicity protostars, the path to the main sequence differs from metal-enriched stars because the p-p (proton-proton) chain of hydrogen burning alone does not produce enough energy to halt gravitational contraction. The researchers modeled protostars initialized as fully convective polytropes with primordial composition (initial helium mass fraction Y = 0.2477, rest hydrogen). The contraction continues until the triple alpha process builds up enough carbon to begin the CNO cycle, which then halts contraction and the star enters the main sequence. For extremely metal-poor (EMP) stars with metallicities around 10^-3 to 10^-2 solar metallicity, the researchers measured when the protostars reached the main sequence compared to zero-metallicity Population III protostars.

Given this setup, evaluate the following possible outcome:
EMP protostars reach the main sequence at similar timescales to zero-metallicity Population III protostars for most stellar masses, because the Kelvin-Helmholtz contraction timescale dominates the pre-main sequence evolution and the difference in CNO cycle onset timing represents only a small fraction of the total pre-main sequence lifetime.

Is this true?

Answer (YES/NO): NO